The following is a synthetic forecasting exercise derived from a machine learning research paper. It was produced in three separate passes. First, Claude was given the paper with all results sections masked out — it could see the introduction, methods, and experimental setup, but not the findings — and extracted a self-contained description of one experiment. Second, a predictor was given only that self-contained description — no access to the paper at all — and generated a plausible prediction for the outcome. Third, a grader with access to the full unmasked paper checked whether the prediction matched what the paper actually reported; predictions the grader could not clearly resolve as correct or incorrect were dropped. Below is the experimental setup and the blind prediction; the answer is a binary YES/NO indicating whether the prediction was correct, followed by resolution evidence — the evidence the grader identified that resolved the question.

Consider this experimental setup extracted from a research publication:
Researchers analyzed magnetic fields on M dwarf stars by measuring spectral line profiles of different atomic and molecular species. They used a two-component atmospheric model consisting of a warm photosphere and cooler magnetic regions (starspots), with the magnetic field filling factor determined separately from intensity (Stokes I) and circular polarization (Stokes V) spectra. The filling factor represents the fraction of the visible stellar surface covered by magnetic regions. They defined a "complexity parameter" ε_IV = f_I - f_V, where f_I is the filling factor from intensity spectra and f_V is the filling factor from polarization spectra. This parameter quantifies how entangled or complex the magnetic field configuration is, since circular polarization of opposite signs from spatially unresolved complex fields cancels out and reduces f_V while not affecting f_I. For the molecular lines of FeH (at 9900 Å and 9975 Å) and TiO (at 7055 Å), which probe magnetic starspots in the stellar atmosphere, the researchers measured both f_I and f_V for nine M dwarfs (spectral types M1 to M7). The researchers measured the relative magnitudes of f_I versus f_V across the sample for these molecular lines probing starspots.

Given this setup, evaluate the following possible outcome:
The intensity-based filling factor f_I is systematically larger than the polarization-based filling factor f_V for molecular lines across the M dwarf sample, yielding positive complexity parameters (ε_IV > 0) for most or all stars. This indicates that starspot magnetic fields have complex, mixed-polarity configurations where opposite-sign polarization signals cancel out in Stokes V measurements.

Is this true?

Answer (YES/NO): YES